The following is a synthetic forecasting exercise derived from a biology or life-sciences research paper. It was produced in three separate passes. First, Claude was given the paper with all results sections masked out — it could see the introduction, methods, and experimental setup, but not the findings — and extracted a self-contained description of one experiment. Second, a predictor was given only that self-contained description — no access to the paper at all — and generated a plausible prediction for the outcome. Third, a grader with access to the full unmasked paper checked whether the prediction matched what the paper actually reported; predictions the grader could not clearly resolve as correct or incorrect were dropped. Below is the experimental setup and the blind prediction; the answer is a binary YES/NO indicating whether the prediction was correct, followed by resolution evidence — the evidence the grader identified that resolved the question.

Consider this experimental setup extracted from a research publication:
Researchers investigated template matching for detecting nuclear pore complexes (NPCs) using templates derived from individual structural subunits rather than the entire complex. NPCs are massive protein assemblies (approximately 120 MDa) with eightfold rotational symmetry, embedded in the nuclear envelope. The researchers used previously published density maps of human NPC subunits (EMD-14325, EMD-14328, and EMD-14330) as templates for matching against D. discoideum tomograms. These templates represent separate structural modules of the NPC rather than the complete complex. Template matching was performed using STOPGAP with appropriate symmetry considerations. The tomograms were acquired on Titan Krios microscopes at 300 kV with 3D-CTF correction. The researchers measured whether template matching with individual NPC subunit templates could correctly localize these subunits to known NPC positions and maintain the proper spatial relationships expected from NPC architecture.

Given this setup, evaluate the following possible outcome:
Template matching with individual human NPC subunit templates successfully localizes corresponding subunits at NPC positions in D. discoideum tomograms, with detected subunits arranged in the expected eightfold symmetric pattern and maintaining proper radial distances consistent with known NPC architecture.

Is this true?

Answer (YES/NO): NO